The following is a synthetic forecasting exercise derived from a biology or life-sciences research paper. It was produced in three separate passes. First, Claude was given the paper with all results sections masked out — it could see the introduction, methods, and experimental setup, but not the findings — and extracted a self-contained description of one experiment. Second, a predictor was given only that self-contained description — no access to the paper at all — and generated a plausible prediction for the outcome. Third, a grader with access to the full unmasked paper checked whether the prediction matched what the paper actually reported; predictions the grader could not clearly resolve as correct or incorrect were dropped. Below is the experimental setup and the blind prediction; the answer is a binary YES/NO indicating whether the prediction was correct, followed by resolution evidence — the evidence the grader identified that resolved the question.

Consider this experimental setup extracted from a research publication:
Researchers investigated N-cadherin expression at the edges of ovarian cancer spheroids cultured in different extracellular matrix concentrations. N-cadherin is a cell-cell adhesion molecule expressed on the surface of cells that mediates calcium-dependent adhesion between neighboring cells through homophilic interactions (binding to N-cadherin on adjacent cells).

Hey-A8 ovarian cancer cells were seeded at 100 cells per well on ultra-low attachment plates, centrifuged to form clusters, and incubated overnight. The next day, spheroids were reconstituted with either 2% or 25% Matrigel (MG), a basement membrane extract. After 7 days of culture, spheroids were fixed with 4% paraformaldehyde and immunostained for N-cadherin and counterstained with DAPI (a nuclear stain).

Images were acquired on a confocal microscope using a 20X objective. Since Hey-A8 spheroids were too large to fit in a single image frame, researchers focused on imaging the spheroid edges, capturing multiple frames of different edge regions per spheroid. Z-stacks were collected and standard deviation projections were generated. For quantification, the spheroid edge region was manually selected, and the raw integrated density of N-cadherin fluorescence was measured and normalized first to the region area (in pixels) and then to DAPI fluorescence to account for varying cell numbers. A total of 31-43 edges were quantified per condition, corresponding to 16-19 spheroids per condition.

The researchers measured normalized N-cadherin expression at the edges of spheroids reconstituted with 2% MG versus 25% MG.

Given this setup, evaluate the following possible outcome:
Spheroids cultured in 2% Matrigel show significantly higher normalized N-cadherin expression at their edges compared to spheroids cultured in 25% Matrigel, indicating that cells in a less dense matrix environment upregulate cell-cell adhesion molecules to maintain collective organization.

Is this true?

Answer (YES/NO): YES